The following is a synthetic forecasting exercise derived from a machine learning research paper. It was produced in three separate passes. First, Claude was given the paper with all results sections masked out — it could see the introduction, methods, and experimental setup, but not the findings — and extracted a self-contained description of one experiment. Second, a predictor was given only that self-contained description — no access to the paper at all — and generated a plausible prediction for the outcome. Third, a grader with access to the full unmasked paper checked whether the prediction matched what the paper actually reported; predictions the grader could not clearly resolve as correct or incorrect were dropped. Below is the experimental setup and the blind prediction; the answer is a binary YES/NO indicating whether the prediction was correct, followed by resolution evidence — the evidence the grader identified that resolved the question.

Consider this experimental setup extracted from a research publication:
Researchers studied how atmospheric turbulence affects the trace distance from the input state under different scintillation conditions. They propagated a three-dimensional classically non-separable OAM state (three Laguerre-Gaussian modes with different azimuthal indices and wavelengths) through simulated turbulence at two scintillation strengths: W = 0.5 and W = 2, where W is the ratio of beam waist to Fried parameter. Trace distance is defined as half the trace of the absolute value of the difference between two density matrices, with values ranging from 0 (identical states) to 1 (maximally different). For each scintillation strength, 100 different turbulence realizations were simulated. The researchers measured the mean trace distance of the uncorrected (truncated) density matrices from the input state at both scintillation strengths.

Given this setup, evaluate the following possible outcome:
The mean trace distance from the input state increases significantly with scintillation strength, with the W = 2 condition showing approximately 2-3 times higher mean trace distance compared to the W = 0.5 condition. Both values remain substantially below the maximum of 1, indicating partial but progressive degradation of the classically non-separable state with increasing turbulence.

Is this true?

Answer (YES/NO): NO